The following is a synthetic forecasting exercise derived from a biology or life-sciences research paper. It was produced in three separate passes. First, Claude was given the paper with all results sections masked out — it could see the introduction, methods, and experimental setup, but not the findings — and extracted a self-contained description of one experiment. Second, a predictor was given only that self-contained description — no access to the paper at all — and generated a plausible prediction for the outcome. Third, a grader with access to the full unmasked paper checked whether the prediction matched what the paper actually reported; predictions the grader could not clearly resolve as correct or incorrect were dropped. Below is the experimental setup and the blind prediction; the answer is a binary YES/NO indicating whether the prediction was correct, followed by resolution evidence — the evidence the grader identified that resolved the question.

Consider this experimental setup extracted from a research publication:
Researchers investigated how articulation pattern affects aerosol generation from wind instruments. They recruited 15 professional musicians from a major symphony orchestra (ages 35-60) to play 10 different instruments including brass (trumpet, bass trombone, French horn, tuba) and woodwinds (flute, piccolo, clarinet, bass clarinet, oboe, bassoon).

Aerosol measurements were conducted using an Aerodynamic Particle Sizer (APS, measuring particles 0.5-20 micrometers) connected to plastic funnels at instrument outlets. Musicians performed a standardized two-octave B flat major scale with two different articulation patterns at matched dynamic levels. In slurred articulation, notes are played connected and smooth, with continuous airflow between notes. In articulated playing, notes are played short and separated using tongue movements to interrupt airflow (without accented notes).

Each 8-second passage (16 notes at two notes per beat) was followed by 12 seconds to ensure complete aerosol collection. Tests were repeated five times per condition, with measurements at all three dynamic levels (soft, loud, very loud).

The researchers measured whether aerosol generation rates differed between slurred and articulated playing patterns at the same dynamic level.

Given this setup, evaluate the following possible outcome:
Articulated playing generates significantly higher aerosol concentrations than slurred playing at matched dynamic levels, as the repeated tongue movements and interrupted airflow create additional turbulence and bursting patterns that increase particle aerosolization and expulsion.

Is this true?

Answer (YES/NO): NO